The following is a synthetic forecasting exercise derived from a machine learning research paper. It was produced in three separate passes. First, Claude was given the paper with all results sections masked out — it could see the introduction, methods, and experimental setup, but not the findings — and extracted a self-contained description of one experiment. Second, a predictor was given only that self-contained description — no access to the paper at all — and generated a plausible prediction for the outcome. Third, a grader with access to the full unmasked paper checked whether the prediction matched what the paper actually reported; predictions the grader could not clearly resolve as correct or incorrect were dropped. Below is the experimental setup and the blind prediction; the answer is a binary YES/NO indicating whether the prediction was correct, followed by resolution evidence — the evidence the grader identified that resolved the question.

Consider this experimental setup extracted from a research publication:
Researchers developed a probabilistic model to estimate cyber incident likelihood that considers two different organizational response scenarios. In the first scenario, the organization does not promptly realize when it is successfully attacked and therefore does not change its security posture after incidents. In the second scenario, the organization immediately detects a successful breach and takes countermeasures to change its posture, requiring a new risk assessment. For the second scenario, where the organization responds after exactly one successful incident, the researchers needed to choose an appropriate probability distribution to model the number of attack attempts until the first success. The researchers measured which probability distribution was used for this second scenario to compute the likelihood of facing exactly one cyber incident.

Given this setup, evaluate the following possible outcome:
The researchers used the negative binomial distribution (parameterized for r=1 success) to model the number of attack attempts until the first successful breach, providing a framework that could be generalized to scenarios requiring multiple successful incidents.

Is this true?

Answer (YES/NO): NO